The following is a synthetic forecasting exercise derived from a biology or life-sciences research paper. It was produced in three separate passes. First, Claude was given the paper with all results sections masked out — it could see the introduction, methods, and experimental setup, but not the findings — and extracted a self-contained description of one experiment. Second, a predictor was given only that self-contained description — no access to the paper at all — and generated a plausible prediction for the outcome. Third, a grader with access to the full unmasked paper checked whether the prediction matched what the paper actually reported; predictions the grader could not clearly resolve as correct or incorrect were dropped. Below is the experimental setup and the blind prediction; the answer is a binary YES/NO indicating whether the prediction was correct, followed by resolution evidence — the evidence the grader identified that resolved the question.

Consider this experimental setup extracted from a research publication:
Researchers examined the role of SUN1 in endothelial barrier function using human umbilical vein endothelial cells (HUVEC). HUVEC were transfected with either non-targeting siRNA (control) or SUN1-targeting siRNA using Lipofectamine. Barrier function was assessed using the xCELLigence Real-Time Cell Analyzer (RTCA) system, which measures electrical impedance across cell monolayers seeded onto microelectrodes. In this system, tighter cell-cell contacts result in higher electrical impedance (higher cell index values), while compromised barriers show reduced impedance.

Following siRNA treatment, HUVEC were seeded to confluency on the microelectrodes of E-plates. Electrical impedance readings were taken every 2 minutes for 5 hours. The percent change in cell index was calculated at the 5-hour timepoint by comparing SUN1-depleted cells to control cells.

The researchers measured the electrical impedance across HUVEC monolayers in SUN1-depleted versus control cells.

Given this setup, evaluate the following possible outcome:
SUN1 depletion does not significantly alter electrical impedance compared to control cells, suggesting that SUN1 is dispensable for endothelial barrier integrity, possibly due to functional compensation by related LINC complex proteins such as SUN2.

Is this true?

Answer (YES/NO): NO